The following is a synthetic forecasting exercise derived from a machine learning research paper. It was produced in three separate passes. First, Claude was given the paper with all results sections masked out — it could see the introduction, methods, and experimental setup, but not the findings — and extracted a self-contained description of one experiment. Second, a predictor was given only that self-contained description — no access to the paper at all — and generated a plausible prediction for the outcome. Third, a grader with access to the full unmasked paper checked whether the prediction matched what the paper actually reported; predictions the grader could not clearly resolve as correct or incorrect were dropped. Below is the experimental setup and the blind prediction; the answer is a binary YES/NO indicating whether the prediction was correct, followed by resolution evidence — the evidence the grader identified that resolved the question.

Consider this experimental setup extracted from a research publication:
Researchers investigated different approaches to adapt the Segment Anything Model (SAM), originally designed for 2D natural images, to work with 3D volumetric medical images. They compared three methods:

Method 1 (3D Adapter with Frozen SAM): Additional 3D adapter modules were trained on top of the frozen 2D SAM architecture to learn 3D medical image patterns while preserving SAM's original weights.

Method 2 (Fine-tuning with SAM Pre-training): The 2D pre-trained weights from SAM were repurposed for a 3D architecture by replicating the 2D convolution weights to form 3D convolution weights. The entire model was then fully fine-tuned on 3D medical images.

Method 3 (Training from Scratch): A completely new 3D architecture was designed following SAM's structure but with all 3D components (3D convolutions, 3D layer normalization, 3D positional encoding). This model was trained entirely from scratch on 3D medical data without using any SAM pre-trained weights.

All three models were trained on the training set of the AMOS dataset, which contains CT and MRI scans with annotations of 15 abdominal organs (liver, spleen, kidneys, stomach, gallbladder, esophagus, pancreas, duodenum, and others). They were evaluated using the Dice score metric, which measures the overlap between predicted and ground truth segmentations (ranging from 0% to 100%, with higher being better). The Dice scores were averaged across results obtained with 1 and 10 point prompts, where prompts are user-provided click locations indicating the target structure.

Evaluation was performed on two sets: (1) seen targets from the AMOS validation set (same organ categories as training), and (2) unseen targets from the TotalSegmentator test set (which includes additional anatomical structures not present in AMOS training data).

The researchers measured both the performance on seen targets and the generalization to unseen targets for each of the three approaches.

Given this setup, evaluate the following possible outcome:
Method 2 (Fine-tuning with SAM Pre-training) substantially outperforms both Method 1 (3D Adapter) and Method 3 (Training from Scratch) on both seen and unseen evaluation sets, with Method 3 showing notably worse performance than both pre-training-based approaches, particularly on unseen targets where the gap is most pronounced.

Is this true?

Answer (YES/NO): NO